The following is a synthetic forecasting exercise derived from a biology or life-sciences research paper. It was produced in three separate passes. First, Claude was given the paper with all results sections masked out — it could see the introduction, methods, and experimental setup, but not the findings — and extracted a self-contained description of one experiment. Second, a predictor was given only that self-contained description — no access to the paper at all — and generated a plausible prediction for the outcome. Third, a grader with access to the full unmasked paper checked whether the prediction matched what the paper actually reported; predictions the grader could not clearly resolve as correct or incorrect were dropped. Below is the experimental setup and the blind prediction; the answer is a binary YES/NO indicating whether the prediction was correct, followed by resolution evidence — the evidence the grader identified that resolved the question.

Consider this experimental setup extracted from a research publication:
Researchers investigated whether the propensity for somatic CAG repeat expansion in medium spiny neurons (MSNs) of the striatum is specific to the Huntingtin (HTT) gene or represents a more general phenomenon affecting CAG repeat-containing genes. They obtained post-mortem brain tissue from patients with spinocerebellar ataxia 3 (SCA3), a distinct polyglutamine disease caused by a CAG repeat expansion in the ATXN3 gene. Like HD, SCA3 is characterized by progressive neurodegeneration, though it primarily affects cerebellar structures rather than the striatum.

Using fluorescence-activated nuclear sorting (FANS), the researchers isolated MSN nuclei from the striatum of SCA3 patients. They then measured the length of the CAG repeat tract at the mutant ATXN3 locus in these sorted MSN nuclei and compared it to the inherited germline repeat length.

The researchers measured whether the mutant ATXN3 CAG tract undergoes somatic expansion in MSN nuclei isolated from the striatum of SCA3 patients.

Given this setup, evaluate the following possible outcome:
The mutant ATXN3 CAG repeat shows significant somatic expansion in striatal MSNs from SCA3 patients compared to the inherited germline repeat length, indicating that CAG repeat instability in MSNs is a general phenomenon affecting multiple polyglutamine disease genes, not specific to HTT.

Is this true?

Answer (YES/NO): YES